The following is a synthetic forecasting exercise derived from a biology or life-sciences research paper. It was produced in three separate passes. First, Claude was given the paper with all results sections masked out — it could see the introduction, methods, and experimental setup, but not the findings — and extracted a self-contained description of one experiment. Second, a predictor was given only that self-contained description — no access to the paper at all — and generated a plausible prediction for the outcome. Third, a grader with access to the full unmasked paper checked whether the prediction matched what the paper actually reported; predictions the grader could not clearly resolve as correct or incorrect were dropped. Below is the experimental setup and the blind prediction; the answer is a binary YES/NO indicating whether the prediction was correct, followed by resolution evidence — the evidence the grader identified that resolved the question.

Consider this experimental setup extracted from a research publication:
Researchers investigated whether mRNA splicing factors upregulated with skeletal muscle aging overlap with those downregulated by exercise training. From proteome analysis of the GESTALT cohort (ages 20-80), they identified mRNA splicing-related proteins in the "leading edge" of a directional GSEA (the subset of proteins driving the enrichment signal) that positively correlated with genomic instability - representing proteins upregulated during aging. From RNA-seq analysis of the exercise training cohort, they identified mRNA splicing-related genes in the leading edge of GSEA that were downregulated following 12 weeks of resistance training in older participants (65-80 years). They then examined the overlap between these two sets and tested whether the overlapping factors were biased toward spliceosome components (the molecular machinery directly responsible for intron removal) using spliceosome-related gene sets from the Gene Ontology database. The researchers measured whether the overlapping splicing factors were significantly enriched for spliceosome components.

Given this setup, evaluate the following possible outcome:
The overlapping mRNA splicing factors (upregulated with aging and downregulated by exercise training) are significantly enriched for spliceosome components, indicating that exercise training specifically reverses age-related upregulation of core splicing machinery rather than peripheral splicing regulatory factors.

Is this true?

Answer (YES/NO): YES